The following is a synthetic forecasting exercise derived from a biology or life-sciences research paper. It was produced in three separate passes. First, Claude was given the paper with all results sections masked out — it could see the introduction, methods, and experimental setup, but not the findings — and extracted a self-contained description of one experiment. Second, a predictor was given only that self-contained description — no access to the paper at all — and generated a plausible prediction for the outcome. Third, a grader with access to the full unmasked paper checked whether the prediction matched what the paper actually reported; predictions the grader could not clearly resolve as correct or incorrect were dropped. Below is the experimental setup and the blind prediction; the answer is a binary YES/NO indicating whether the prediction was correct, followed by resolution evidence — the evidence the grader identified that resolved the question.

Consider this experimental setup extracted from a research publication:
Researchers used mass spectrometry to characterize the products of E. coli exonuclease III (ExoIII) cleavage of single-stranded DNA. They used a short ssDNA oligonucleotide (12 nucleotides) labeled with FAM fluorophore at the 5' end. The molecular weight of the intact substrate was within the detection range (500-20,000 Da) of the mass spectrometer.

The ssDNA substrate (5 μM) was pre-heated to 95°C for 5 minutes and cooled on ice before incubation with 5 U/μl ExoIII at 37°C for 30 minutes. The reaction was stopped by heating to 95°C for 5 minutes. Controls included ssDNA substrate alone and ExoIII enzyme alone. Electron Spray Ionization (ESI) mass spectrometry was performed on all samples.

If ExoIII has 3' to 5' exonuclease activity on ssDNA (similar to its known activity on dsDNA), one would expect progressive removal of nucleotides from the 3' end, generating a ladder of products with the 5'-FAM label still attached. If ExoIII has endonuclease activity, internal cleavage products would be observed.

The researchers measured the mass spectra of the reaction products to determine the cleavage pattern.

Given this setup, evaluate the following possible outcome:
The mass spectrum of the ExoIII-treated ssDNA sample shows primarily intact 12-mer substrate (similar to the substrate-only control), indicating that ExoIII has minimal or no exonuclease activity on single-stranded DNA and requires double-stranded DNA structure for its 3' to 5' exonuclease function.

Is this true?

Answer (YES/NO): NO